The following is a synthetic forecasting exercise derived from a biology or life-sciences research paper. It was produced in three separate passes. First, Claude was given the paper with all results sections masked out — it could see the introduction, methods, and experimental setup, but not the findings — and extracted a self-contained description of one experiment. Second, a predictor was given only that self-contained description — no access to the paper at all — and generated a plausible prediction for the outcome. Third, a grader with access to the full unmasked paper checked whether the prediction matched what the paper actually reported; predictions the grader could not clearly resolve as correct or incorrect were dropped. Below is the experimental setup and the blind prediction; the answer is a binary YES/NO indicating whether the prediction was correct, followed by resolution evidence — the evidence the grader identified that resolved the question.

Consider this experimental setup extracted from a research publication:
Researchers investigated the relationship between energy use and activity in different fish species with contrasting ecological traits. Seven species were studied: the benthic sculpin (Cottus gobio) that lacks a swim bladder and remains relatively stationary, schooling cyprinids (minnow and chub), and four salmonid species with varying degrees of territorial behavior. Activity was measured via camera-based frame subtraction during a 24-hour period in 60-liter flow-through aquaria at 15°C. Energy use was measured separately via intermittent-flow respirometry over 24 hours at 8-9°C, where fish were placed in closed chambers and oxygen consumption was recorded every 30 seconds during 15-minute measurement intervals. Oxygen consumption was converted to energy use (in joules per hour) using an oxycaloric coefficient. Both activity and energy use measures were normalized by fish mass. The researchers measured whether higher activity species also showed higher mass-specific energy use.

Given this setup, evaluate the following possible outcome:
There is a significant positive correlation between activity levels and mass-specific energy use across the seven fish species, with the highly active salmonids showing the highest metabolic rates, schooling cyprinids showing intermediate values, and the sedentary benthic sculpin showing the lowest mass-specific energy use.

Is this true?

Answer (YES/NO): NO